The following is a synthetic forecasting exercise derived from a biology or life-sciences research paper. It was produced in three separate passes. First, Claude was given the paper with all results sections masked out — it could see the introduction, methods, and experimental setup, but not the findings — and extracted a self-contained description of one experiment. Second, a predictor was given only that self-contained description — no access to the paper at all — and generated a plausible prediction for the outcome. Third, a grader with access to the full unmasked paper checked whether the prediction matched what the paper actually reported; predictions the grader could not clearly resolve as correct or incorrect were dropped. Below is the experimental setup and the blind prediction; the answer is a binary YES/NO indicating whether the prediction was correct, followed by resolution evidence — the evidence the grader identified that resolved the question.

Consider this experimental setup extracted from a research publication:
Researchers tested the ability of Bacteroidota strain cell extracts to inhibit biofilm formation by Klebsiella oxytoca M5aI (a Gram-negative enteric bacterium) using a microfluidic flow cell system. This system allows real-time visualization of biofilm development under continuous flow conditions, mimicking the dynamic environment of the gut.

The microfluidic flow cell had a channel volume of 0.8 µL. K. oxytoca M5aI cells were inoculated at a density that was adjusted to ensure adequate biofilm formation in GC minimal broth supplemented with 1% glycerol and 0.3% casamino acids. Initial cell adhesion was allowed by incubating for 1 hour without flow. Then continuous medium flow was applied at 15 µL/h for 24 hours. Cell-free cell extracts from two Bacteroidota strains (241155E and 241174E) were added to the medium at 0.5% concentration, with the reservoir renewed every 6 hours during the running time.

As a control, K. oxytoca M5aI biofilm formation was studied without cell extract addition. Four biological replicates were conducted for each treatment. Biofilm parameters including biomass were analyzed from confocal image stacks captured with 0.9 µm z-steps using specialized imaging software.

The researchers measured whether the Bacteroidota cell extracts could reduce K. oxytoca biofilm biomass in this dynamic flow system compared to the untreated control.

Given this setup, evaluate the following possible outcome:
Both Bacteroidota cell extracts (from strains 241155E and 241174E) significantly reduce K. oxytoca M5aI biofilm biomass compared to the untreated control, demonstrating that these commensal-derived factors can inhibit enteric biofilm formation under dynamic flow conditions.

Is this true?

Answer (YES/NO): YES